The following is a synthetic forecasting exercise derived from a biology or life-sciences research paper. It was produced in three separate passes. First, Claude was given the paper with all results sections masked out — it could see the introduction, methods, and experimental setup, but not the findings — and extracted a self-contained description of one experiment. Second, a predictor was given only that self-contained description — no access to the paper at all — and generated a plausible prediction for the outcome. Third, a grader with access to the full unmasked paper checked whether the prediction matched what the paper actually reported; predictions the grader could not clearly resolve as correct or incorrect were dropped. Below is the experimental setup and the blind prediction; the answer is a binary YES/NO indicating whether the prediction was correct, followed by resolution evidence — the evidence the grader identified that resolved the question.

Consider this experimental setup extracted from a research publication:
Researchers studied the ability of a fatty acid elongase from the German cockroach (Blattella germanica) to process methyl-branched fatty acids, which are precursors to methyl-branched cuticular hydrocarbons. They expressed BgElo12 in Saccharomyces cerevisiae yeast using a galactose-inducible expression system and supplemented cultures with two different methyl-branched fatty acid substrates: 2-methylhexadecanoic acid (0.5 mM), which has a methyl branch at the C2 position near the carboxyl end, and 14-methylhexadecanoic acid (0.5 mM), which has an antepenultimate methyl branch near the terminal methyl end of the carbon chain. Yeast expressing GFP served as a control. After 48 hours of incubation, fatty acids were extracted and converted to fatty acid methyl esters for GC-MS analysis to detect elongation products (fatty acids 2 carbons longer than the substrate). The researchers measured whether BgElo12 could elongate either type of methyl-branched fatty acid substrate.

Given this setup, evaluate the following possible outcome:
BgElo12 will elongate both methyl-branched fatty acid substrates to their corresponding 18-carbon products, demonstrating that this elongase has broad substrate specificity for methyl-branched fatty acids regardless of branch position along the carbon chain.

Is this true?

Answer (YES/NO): NO